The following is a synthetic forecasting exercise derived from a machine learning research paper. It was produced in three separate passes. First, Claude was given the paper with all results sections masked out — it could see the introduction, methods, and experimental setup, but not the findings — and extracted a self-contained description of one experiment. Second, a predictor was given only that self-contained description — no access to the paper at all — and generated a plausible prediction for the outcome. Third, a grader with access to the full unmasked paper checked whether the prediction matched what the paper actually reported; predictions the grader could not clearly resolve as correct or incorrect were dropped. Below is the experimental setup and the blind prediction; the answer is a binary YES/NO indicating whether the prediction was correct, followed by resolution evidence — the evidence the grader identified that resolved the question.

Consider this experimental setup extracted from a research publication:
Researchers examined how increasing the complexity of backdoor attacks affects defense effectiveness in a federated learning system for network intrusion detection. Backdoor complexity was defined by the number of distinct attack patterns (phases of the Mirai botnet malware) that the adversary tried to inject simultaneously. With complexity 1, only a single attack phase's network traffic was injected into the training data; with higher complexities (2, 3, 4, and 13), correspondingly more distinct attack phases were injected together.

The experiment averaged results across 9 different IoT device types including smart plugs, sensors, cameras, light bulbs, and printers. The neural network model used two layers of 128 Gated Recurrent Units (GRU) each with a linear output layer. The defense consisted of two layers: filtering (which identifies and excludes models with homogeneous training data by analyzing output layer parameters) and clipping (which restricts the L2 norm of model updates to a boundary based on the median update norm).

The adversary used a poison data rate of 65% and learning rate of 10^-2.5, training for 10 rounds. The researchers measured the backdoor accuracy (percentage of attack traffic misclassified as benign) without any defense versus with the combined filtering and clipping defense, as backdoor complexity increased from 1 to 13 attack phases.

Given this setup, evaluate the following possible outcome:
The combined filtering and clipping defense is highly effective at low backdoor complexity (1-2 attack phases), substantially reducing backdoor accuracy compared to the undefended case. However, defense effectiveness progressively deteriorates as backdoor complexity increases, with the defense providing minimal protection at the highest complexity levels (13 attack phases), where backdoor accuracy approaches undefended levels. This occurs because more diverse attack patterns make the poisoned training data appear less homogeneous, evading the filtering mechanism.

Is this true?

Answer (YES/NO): NO